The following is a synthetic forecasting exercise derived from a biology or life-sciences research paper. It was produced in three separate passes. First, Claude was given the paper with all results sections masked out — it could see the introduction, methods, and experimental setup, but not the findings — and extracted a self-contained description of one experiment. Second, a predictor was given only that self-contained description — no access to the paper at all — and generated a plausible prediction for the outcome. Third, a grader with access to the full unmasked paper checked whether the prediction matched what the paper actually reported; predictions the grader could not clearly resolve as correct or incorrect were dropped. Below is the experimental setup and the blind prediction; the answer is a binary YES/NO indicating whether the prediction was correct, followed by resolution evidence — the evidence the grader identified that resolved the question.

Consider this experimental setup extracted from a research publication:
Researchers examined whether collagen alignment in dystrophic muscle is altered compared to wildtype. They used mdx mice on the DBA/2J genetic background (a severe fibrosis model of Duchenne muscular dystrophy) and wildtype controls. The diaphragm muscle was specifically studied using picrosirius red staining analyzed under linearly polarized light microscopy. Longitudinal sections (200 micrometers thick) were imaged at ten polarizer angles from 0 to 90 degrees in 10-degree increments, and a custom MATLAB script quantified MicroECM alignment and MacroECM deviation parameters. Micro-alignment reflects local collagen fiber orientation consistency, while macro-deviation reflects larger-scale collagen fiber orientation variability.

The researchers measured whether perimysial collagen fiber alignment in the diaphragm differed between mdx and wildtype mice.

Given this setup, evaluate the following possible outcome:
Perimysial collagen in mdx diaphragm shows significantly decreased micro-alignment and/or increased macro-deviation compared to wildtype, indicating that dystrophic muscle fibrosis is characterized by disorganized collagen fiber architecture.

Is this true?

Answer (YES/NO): NO